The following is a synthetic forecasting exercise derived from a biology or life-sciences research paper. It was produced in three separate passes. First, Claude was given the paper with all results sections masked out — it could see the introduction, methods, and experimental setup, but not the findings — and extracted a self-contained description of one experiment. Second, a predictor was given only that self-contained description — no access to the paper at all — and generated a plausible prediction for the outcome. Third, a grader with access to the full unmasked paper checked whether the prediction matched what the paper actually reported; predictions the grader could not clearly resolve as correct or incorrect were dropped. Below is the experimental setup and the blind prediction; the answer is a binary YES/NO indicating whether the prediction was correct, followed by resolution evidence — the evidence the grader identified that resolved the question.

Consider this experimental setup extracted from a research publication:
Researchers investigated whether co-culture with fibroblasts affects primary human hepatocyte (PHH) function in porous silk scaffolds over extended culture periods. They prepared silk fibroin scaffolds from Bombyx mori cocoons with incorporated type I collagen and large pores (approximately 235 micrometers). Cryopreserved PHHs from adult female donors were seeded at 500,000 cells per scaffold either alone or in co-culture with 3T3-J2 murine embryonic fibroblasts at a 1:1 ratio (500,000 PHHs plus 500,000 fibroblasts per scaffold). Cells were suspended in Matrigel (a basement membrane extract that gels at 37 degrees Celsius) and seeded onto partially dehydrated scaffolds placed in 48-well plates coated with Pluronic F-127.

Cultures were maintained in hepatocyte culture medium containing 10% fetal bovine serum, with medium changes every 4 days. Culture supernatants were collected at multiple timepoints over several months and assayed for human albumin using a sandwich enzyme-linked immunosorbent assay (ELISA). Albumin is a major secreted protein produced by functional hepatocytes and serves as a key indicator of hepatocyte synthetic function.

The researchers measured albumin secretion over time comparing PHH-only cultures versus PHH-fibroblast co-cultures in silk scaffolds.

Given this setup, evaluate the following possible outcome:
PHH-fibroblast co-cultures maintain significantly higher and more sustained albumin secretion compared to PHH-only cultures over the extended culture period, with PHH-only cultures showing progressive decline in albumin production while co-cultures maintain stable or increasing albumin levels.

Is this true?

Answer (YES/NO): NO